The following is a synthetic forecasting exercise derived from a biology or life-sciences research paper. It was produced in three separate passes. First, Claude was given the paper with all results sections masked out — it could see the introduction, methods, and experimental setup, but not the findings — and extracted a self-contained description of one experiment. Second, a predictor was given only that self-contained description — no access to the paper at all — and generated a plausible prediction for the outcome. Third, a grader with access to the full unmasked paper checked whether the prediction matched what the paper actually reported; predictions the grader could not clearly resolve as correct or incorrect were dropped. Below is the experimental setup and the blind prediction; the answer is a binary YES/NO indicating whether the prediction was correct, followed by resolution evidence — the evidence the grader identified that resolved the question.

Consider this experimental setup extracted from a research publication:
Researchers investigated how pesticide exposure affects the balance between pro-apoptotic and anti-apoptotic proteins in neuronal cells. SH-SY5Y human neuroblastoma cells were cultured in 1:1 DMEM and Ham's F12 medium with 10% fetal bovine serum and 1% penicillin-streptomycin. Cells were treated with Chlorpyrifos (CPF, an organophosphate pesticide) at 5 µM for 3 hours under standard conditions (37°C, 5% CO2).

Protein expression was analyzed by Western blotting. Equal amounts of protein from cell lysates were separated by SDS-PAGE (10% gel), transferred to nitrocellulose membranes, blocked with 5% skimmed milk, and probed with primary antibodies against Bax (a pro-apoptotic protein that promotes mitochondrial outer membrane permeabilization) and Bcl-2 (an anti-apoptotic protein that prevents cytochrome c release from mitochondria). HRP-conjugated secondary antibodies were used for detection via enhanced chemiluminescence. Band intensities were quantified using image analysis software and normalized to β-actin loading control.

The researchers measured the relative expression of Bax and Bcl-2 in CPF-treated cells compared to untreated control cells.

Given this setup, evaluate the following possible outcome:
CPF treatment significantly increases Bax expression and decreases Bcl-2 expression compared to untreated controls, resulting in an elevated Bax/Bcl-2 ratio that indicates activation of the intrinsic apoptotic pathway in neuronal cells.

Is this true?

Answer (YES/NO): YES